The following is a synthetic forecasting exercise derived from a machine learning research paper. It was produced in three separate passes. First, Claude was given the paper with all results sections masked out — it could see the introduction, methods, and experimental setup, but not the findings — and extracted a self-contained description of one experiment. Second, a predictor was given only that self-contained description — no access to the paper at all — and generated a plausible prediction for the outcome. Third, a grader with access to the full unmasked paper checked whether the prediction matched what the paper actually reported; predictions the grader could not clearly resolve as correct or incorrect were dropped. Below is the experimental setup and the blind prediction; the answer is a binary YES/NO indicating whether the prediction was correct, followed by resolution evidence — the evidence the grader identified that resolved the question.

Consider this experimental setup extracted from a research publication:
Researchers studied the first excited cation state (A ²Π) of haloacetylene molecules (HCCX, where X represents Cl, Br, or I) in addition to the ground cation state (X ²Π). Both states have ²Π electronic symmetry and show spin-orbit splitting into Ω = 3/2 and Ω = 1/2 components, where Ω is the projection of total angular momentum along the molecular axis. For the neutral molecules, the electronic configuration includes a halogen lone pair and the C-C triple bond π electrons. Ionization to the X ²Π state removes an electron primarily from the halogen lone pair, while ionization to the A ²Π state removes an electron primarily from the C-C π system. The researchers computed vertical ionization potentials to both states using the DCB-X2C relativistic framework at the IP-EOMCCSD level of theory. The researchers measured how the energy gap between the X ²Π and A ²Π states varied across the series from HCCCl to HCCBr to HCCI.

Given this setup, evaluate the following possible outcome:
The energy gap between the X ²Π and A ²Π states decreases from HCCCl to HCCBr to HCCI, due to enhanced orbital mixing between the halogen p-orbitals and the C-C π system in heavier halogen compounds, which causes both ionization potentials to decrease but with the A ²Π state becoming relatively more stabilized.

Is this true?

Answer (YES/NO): YES